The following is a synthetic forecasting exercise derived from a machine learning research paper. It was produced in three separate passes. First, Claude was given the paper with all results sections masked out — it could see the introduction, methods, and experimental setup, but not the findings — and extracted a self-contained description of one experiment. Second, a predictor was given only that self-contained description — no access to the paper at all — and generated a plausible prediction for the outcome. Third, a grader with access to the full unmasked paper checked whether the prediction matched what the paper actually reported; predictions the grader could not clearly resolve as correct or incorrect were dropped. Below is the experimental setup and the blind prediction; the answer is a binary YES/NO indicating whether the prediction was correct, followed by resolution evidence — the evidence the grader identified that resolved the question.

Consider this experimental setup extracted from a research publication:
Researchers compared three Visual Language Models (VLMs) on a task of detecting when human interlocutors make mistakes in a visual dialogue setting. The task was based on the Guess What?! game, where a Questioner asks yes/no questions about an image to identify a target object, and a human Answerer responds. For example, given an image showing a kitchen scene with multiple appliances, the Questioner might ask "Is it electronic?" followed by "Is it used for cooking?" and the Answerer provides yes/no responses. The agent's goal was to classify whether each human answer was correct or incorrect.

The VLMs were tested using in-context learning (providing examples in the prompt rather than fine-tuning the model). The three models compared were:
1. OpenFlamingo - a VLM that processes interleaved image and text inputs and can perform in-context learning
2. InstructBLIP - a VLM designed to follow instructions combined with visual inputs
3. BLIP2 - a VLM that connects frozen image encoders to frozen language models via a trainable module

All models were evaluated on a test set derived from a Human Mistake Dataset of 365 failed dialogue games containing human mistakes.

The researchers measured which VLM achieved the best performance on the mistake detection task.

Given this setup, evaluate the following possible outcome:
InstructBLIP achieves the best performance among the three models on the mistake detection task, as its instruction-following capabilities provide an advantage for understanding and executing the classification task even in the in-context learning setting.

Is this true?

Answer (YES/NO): NO